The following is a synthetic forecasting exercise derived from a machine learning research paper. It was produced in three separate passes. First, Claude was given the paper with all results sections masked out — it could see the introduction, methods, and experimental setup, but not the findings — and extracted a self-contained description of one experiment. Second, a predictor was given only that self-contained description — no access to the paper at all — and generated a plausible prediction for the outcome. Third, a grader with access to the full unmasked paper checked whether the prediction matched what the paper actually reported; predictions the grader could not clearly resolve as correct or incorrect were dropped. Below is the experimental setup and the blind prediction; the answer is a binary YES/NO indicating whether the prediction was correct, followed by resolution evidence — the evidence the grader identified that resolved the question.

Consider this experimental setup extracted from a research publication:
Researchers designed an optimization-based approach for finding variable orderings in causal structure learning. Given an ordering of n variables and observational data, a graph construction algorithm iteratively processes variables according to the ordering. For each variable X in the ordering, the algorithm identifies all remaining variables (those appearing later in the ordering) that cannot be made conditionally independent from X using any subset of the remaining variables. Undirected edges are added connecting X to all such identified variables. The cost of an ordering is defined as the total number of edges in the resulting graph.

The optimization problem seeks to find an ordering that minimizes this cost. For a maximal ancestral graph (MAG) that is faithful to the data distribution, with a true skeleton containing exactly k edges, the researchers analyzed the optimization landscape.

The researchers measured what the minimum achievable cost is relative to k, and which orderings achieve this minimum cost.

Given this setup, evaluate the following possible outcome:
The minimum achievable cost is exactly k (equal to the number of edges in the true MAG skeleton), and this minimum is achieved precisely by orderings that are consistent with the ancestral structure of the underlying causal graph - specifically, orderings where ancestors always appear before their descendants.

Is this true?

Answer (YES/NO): NO